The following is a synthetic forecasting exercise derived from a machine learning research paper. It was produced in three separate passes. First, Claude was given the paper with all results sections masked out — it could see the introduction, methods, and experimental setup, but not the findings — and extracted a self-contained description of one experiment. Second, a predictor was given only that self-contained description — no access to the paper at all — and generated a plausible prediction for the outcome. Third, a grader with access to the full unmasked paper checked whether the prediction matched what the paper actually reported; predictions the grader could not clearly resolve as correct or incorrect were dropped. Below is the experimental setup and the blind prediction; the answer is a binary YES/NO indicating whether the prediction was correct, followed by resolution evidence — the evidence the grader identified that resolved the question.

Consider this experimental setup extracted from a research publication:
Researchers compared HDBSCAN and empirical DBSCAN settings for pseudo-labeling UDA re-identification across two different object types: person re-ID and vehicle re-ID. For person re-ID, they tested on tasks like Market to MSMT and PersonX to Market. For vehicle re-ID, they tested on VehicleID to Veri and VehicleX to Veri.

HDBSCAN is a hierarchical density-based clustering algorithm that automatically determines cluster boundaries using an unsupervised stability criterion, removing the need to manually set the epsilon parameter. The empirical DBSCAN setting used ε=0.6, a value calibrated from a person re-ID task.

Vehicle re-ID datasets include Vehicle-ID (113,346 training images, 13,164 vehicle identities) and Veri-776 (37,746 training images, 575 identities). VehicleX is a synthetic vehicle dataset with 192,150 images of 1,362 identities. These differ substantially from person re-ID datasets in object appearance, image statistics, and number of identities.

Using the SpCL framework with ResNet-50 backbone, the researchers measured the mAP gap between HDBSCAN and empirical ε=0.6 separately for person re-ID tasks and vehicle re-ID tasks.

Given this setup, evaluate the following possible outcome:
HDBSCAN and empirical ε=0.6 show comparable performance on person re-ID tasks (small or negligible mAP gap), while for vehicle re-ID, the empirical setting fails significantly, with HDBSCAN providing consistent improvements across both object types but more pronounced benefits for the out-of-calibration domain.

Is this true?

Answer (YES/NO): NO